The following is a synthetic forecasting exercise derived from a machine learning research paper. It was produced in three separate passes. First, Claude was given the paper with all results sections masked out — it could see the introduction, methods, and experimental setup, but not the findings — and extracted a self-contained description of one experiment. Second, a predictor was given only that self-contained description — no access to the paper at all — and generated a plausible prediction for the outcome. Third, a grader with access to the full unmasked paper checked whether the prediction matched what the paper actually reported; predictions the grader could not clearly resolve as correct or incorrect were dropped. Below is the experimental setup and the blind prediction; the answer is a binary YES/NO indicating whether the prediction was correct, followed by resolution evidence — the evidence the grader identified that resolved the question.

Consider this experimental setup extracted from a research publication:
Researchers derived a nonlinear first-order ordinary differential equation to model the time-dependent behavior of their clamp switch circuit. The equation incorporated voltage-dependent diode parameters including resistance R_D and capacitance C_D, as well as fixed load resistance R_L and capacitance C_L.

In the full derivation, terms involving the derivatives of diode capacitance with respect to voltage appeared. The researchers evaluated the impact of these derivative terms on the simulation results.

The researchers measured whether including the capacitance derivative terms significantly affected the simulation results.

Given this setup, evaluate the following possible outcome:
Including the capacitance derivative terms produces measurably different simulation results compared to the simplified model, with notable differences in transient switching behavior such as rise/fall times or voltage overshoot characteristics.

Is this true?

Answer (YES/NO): NO